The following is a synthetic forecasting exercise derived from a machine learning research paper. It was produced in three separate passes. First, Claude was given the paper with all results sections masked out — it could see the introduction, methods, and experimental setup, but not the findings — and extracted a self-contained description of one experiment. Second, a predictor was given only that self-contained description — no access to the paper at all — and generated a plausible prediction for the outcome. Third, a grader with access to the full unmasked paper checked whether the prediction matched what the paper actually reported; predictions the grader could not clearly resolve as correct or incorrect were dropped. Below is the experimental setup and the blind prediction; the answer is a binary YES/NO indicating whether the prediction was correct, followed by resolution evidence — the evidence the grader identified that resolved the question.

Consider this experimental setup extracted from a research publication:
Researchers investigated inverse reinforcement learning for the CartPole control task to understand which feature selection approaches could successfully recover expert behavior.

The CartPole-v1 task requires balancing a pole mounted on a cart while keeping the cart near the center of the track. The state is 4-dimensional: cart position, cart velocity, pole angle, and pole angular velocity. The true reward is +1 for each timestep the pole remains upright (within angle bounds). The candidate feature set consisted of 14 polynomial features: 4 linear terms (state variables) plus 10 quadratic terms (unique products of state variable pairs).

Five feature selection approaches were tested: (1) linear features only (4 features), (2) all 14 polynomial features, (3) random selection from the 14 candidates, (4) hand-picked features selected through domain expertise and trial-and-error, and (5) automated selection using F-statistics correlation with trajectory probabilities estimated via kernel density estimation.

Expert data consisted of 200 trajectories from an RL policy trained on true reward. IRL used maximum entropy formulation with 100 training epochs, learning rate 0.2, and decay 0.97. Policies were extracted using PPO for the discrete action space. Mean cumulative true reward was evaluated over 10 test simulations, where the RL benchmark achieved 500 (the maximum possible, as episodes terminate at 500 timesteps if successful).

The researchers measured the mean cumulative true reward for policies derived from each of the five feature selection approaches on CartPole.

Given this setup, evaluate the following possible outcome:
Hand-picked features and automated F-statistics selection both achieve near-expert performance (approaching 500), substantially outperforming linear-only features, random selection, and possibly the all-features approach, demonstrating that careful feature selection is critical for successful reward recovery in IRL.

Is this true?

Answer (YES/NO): NO